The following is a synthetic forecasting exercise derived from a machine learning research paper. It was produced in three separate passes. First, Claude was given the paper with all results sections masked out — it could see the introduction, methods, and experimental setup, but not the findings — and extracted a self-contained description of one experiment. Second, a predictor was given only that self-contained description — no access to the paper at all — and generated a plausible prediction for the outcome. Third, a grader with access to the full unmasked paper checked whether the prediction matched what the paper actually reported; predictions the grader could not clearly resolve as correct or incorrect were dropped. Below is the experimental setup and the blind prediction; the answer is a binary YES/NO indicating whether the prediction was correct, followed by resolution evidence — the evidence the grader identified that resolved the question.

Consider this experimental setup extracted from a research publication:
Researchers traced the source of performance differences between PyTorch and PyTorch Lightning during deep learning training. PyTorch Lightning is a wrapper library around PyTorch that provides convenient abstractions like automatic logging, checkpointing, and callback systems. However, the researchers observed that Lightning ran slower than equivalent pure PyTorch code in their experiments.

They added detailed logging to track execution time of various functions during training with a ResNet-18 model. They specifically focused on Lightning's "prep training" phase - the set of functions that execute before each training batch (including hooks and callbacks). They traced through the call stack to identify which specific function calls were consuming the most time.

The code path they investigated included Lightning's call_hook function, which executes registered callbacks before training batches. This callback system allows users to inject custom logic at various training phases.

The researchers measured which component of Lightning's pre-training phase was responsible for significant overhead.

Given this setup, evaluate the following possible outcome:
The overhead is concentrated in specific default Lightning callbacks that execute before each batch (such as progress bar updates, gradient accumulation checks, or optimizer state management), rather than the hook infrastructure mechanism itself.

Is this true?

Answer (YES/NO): NO